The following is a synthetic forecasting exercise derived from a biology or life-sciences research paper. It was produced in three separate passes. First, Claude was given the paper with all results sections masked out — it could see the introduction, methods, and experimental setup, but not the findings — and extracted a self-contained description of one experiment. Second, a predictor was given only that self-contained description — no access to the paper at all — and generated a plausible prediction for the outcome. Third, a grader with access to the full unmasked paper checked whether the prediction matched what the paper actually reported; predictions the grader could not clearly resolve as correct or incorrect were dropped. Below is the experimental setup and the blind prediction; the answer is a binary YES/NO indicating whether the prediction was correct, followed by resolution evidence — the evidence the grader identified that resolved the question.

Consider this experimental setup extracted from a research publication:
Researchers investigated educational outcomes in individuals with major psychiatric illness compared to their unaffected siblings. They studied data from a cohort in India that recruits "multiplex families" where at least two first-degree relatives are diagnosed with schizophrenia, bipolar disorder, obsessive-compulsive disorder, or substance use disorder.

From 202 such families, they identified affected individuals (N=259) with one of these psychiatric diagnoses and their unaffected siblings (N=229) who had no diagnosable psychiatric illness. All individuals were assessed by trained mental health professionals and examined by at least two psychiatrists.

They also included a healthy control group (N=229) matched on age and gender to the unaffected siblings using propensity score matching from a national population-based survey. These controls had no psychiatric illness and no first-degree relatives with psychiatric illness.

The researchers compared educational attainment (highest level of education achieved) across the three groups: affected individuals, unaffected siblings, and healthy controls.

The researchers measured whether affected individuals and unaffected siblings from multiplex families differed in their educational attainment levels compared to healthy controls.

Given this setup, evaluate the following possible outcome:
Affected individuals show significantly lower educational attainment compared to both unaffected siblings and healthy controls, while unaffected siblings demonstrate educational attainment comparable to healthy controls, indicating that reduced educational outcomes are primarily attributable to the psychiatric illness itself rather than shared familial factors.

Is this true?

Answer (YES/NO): NO